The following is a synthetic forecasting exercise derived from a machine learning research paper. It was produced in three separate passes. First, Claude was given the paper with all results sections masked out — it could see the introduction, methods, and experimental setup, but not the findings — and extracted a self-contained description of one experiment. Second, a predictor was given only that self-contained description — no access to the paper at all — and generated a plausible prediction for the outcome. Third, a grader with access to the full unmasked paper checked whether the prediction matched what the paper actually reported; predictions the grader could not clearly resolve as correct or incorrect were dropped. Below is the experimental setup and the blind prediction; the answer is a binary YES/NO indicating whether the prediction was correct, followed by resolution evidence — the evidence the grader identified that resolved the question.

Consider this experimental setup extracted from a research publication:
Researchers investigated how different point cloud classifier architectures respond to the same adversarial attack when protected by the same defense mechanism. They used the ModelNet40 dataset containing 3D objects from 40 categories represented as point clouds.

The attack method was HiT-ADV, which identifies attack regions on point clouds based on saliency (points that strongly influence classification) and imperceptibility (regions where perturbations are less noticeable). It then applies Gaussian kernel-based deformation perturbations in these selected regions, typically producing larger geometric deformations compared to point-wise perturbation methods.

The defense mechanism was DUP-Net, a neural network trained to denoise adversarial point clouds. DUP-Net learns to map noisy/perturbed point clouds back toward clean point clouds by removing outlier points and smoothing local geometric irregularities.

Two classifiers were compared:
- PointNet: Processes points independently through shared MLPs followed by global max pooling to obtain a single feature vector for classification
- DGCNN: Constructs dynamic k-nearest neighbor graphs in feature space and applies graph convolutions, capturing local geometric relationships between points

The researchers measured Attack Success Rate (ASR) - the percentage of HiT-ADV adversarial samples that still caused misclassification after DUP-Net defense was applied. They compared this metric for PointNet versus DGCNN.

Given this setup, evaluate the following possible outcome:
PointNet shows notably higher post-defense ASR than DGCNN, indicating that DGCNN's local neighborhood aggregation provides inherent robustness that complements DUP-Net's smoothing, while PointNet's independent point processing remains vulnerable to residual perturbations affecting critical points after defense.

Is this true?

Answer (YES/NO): NO